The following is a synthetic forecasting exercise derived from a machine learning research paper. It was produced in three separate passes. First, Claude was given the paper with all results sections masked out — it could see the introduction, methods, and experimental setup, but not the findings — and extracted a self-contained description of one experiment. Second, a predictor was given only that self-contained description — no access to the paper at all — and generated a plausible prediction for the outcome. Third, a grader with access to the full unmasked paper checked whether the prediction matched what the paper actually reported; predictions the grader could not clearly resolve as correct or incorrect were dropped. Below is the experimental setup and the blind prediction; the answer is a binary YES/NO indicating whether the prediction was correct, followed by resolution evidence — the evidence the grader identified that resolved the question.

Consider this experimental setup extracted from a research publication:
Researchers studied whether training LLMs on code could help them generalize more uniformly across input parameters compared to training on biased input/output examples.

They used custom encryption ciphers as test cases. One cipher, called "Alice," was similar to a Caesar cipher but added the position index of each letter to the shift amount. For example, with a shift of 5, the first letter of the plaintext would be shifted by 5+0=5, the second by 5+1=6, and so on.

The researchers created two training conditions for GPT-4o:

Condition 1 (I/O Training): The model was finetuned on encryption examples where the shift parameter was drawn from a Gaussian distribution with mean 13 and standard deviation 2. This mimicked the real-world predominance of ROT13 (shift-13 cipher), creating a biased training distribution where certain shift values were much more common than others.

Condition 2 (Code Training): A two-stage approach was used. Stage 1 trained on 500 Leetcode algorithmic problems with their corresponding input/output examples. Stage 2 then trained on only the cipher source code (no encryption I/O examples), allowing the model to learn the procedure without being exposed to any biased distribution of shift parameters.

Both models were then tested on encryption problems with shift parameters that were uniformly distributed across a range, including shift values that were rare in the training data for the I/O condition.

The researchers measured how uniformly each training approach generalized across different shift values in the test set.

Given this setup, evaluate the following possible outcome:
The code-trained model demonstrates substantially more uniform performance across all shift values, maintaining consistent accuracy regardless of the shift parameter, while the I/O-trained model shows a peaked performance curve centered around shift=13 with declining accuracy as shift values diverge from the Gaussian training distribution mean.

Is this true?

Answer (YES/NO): NO